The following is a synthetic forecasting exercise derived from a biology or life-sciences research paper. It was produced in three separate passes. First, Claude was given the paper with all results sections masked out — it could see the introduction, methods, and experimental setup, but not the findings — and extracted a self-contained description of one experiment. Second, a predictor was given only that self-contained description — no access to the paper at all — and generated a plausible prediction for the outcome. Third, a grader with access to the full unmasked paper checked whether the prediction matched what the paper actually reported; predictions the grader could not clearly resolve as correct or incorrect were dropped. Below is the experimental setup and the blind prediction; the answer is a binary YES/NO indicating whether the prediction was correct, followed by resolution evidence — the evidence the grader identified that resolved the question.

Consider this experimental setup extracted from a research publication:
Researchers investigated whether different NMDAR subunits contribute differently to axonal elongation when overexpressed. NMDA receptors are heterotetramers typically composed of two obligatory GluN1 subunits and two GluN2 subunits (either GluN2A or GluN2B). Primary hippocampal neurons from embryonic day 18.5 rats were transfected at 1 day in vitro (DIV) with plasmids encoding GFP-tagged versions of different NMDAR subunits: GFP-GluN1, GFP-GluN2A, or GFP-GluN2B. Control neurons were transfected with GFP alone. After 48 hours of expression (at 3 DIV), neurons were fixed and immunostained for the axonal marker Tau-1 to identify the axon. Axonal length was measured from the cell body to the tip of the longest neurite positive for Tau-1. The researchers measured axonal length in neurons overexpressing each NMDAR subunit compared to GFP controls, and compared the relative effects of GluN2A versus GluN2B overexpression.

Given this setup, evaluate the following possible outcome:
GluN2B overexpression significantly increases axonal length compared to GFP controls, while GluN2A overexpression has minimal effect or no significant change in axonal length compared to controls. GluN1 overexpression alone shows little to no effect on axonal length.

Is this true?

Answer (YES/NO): NO